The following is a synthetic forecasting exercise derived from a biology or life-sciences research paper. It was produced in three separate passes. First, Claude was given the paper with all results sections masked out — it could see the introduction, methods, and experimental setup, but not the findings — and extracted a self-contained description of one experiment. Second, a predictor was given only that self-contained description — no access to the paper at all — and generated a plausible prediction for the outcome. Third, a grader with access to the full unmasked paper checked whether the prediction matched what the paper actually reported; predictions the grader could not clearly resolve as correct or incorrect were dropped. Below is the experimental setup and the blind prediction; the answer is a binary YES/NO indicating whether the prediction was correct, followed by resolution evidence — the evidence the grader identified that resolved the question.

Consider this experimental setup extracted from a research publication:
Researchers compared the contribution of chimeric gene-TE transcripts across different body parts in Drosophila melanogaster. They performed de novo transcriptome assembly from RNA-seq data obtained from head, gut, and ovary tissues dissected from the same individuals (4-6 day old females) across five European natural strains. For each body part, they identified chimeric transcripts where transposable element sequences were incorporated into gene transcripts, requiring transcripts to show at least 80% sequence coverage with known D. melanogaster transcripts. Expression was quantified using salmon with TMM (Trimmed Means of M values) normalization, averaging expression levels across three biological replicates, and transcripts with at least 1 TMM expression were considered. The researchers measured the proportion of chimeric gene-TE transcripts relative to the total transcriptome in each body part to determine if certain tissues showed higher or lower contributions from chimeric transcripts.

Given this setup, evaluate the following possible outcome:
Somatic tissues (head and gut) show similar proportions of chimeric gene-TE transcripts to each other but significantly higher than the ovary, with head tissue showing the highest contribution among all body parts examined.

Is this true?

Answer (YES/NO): NO